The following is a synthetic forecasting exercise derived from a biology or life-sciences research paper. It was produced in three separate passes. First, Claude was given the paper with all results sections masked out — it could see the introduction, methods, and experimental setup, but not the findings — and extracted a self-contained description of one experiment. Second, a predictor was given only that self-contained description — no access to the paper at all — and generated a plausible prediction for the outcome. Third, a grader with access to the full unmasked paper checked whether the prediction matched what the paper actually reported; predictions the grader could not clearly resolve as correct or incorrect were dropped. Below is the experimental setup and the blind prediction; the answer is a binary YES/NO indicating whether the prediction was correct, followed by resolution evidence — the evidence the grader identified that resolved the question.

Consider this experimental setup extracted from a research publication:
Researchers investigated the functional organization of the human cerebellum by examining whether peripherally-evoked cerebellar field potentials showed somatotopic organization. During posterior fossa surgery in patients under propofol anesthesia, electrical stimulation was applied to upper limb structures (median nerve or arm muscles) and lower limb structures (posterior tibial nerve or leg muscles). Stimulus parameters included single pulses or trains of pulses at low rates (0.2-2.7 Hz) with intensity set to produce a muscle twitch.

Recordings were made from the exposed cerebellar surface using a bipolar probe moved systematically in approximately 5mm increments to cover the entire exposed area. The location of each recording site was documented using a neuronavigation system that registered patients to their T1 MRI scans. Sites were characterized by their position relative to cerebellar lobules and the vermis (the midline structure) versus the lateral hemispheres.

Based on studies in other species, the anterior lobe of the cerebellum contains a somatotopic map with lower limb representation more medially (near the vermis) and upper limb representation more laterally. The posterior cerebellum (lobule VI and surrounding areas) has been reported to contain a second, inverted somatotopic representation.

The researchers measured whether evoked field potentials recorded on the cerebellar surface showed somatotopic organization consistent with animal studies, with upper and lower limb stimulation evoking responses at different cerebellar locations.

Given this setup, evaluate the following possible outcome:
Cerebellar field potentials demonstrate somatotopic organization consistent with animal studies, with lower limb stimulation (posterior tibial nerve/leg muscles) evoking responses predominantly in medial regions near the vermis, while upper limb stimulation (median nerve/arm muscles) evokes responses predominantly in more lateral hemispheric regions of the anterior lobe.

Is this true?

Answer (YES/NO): NO